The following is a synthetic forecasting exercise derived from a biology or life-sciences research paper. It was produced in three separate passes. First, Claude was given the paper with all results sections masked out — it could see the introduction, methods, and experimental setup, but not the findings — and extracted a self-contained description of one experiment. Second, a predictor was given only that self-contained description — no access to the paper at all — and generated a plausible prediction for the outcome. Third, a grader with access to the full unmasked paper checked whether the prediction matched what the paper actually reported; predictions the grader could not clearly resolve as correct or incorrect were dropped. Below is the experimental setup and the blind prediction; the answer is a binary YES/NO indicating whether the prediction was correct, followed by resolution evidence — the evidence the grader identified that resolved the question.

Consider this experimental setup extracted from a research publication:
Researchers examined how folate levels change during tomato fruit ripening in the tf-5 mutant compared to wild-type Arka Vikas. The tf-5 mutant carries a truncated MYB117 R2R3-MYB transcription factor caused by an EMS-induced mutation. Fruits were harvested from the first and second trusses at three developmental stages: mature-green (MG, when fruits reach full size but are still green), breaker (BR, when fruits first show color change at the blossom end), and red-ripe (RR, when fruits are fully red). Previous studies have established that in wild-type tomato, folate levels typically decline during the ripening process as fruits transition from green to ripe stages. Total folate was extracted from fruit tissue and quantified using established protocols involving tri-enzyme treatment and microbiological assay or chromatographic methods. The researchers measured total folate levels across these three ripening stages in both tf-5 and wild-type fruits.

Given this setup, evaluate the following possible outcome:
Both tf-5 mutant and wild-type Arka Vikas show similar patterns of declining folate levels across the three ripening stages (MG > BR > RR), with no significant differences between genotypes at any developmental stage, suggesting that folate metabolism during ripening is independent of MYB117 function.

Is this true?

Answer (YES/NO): NO